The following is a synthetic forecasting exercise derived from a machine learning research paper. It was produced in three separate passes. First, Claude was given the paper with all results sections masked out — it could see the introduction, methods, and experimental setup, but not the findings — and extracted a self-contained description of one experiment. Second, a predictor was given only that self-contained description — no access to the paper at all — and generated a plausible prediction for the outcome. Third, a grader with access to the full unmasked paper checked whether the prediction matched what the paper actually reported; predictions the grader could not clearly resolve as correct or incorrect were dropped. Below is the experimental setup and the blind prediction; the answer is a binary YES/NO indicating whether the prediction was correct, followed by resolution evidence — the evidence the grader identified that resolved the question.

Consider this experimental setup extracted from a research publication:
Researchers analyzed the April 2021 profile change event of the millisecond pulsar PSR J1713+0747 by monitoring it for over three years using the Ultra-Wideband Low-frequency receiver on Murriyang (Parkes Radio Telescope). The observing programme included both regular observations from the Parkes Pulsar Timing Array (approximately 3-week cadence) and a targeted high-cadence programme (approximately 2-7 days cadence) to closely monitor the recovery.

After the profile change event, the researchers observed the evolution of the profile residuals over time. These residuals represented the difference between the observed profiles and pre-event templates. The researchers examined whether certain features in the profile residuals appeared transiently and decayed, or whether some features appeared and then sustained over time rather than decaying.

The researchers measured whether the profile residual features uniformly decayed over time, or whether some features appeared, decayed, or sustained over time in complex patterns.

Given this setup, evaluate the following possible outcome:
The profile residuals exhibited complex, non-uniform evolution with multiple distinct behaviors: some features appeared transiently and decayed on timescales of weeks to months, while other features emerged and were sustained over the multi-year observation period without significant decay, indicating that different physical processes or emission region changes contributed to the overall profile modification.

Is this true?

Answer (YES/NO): YES